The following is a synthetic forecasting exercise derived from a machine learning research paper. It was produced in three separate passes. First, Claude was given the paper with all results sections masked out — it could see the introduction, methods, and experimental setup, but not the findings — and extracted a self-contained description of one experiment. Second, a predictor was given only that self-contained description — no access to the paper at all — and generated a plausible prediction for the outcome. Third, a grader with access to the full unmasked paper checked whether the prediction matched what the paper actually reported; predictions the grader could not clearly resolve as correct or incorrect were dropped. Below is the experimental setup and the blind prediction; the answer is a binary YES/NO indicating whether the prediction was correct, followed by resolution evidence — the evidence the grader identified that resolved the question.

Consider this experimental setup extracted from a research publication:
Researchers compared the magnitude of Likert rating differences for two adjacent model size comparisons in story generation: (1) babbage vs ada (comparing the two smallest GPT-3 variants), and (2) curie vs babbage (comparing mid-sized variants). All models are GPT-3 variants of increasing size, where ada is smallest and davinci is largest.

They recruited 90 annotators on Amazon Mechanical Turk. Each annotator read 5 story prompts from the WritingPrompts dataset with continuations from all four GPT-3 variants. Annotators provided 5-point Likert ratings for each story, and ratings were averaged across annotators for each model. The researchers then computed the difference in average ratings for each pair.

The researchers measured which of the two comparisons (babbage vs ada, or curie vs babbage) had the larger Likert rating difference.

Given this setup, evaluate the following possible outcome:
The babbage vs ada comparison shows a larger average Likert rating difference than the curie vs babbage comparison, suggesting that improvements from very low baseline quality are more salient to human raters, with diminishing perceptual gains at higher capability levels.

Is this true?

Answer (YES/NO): YES